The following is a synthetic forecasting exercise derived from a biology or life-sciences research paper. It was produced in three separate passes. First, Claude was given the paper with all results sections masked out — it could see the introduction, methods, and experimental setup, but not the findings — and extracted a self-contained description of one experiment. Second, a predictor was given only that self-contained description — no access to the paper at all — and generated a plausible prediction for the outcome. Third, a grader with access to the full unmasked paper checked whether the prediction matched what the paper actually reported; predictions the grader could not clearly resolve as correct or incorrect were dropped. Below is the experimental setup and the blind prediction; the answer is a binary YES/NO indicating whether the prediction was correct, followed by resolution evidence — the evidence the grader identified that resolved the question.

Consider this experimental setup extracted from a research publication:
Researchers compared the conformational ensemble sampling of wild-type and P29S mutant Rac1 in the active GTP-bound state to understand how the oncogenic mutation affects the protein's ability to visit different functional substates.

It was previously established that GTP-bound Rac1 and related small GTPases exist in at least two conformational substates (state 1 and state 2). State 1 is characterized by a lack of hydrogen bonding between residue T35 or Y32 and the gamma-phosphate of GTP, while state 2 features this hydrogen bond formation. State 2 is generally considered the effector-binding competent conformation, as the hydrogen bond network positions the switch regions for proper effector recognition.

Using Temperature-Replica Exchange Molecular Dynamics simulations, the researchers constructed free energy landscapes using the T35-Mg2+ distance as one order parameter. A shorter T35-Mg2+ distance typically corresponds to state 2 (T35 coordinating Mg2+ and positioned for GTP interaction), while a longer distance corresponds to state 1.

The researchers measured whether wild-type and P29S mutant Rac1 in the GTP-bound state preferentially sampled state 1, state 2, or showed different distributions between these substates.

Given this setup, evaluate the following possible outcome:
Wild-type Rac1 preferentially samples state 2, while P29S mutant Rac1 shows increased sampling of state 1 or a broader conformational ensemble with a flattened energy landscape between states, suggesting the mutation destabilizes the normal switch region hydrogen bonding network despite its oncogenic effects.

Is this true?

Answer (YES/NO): YES